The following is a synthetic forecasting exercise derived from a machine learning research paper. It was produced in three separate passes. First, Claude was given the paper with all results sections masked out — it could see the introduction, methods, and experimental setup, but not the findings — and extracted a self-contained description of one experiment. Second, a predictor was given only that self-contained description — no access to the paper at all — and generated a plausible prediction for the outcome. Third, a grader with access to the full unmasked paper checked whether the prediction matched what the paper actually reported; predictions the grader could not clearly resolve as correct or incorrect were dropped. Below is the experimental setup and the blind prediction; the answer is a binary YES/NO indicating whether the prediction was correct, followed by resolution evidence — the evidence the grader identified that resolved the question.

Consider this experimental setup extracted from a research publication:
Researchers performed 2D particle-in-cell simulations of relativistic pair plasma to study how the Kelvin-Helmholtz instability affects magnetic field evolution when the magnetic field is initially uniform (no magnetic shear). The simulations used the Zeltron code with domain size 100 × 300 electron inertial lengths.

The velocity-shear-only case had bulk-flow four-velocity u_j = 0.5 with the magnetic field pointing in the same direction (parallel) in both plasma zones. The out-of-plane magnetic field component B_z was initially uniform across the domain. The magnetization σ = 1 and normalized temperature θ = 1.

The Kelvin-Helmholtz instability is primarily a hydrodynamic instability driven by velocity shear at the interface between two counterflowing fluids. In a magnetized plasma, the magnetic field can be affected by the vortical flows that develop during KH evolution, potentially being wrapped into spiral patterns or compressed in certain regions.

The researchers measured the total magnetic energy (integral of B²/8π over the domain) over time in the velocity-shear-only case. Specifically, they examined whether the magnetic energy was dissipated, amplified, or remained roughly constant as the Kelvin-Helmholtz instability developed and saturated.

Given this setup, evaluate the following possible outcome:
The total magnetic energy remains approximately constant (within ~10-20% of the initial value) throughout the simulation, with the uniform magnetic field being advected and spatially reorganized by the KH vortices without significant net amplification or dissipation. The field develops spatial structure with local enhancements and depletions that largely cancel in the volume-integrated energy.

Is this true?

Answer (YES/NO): YES